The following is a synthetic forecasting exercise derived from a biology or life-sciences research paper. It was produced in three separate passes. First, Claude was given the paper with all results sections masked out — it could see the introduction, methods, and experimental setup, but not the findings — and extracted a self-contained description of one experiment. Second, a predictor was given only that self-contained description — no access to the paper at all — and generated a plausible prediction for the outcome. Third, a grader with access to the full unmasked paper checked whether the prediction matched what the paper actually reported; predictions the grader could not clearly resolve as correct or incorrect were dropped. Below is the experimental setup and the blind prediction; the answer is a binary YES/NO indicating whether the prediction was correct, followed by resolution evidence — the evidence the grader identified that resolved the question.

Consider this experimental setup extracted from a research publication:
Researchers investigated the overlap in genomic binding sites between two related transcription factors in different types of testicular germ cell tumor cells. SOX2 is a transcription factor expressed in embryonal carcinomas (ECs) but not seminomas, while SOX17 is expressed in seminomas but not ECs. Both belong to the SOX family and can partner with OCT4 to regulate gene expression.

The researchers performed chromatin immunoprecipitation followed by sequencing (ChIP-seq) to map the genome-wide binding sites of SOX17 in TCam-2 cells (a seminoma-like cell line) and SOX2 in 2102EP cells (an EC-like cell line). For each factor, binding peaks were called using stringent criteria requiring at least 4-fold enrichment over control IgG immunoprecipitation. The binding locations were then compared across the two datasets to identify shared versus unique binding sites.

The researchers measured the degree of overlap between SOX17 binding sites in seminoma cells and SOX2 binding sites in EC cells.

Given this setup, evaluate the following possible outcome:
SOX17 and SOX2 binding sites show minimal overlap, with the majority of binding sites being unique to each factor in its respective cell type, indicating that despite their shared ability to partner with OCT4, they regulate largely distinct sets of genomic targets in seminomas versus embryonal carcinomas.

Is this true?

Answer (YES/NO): NO